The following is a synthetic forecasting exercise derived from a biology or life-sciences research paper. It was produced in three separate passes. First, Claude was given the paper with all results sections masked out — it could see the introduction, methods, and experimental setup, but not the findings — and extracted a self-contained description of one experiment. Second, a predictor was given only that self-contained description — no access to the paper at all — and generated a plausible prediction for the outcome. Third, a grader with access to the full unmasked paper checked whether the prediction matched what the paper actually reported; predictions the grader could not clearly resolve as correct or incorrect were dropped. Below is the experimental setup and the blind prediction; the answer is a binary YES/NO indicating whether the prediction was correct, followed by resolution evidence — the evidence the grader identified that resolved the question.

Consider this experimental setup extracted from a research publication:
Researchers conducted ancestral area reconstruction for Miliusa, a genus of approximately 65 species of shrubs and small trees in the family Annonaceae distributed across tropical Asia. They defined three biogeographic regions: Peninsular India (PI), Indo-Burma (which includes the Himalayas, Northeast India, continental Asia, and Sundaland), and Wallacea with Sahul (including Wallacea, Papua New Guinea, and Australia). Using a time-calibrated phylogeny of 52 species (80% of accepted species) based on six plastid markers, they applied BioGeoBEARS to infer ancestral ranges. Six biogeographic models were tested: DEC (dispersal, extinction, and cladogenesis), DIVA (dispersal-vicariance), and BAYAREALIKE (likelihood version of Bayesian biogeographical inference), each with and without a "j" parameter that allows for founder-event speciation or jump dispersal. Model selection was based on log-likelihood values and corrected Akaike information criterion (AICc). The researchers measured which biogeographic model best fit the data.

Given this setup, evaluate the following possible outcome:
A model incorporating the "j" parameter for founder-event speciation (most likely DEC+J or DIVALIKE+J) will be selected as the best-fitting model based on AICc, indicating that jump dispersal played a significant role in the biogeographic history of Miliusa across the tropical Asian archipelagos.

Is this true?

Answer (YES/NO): YES